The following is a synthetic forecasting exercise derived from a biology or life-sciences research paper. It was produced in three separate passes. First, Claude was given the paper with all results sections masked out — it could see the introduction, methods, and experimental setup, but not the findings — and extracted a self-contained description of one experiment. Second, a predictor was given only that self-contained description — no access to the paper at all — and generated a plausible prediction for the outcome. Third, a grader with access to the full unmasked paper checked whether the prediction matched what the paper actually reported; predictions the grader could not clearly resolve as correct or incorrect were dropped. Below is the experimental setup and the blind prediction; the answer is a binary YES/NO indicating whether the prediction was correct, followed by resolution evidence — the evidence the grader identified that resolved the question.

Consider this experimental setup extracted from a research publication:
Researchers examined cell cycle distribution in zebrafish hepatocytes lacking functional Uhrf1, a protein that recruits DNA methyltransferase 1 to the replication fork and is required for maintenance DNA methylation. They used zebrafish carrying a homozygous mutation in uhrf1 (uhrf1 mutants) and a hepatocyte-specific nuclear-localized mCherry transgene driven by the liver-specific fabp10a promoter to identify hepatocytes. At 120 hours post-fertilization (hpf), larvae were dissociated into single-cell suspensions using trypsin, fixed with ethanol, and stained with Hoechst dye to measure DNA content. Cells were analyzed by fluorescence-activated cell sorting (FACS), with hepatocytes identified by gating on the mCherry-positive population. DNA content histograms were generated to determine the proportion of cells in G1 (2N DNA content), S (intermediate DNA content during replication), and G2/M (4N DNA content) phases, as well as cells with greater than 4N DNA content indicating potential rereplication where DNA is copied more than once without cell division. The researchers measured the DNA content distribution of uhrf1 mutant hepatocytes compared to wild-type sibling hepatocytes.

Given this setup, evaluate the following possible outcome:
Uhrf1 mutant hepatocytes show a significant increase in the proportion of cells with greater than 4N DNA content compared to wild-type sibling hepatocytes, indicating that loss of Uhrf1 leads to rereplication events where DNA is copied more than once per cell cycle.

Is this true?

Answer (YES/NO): NO